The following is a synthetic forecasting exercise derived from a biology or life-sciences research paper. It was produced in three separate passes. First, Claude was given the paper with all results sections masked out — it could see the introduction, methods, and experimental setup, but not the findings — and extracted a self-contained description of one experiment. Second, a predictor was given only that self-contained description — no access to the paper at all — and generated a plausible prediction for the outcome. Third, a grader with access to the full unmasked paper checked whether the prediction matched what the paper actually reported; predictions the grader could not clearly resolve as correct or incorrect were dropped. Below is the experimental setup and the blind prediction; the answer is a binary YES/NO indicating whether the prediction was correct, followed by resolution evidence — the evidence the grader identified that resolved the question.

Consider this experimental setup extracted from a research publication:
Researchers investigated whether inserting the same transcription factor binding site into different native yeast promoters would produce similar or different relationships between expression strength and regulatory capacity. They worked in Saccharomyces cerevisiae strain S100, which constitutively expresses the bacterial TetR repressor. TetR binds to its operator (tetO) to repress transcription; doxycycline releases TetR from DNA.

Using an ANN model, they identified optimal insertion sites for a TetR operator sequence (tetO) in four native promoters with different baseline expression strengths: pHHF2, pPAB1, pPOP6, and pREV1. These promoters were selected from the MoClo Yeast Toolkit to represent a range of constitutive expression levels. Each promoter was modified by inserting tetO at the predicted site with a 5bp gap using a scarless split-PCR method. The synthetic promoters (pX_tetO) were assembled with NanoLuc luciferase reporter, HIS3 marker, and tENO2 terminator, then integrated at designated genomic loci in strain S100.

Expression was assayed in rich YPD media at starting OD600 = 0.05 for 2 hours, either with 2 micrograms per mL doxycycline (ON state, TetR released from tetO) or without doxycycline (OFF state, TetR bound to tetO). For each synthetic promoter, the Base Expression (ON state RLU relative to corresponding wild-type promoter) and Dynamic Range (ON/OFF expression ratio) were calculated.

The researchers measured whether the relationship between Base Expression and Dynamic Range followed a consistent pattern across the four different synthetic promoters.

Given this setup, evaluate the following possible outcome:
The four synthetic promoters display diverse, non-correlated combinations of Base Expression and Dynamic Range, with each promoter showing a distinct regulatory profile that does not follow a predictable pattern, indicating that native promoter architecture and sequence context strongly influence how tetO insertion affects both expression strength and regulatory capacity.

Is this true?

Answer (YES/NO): YES